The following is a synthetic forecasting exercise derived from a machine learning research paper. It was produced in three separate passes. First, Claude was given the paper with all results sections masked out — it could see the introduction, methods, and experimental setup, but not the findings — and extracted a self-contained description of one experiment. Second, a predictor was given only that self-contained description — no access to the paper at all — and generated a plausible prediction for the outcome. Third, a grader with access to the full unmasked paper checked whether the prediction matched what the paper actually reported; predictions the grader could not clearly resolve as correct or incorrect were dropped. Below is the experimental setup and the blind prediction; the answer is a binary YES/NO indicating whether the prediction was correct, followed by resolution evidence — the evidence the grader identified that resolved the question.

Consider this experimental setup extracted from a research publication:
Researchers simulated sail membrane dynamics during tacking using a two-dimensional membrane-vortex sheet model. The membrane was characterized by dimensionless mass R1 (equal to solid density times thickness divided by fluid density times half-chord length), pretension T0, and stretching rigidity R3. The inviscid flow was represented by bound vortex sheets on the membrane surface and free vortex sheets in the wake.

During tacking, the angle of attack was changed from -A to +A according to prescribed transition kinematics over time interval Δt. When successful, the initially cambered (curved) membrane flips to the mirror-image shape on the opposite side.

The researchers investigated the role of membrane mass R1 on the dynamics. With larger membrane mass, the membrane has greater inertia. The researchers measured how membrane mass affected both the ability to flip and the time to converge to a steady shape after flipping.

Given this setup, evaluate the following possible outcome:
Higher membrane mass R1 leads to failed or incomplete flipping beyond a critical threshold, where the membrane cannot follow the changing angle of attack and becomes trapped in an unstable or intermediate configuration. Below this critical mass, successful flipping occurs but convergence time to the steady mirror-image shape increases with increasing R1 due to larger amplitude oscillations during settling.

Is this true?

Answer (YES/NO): NO